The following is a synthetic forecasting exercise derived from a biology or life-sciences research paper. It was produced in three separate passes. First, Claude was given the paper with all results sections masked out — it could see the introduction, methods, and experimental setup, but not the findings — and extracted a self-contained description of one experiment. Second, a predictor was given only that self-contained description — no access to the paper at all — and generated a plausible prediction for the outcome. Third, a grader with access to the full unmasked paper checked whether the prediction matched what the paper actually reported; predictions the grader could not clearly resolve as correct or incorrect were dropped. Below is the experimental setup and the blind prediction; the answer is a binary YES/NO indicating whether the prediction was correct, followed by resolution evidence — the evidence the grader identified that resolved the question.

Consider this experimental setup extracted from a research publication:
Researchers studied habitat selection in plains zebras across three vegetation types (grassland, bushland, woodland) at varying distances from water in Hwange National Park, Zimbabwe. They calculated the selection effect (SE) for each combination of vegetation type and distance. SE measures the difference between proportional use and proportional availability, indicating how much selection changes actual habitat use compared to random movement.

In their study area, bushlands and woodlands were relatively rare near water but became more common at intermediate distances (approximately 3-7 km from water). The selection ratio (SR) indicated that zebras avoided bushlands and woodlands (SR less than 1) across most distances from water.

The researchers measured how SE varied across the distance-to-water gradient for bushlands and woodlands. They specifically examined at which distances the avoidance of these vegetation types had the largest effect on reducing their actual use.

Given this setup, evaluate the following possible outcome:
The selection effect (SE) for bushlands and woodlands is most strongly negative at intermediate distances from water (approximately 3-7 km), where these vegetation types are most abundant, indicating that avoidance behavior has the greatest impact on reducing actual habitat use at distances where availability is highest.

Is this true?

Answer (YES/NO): YES